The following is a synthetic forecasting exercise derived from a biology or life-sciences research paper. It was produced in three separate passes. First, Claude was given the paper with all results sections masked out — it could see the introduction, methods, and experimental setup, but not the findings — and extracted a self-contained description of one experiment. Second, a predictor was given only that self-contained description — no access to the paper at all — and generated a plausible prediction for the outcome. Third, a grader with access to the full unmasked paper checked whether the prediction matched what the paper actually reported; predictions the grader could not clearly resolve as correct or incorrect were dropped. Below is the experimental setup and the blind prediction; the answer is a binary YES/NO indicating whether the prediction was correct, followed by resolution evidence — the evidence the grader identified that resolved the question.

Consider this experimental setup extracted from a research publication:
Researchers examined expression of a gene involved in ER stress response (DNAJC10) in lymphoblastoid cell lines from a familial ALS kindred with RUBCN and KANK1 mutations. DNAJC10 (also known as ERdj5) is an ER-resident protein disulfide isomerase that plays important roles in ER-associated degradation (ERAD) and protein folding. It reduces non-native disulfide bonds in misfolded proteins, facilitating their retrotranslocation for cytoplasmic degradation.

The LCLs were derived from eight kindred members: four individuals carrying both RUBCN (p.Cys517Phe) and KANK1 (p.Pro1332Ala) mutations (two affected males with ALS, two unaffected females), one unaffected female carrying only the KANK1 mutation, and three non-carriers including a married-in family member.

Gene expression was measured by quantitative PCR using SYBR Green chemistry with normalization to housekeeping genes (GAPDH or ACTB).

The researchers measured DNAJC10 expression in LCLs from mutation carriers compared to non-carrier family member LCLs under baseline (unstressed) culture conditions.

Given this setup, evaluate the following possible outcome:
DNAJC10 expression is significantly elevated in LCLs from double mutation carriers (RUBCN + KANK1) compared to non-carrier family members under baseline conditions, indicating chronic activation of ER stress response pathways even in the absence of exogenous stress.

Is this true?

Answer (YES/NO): NO